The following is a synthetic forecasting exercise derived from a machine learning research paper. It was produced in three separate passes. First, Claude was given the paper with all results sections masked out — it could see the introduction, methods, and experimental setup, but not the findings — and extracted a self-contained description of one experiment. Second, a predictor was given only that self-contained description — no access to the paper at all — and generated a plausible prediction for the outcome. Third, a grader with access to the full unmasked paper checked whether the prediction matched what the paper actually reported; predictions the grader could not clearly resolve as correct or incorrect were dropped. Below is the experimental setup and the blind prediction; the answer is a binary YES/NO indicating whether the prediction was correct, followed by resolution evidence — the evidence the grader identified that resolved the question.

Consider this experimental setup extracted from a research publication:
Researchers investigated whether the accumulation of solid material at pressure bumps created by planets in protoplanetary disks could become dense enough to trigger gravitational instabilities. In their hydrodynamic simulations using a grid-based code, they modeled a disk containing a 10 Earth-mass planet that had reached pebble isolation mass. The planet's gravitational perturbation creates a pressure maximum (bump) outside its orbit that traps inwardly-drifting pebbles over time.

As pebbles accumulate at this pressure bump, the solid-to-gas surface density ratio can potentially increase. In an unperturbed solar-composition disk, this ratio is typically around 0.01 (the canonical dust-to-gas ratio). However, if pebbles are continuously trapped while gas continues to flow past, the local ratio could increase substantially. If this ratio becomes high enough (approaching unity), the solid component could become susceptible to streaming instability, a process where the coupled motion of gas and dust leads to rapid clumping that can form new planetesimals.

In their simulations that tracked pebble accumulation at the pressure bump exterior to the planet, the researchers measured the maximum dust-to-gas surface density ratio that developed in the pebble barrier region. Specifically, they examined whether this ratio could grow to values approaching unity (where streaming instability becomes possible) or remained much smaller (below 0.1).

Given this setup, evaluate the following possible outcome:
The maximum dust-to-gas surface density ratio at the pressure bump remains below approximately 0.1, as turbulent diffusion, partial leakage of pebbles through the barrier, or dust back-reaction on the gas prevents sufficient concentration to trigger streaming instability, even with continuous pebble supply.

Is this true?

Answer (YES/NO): NO